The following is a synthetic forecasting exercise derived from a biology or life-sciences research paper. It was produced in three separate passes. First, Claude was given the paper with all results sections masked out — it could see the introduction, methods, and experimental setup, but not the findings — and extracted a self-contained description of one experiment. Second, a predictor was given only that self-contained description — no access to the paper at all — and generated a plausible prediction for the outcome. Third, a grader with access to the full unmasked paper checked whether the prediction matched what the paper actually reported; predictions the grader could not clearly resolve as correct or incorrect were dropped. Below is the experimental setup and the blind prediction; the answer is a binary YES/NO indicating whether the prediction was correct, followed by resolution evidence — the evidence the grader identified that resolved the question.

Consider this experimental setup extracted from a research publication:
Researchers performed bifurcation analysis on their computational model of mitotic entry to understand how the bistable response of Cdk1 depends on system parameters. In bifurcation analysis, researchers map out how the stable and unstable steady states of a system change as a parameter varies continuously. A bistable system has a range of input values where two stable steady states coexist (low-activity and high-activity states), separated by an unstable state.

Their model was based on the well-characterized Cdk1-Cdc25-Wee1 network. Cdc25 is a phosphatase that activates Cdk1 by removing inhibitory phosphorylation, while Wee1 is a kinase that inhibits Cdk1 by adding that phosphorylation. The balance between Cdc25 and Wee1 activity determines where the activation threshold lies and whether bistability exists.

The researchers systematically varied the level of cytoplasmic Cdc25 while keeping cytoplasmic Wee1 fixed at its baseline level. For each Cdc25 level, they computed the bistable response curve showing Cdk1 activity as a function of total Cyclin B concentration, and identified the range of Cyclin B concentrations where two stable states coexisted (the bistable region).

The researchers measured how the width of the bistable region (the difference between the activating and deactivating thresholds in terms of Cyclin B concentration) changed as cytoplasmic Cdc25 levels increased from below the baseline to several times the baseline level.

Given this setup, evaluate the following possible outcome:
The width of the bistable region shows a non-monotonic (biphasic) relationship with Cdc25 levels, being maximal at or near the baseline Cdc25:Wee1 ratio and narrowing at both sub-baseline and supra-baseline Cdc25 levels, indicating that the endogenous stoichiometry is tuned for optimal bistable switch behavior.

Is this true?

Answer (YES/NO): NO